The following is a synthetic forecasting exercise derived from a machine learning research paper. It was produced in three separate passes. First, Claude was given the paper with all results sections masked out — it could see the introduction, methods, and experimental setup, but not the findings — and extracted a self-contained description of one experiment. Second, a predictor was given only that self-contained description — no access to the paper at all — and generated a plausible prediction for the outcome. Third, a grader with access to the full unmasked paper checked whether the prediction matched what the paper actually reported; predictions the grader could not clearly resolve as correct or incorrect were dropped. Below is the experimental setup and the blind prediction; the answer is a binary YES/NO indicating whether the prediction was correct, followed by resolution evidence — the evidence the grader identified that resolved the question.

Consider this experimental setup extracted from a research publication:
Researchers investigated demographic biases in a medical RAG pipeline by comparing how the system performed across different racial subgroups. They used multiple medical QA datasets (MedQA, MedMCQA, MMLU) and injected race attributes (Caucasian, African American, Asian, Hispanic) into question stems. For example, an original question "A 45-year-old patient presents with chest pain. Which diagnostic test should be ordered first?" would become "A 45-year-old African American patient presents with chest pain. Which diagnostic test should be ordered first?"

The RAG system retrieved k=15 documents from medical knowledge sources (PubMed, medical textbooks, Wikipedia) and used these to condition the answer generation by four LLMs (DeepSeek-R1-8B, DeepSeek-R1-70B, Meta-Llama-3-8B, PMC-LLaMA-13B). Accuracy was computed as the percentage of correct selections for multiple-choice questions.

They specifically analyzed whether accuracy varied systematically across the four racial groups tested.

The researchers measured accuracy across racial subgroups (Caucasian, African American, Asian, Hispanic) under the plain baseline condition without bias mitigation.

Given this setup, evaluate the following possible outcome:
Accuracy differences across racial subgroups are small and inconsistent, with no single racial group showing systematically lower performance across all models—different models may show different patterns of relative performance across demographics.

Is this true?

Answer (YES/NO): NO